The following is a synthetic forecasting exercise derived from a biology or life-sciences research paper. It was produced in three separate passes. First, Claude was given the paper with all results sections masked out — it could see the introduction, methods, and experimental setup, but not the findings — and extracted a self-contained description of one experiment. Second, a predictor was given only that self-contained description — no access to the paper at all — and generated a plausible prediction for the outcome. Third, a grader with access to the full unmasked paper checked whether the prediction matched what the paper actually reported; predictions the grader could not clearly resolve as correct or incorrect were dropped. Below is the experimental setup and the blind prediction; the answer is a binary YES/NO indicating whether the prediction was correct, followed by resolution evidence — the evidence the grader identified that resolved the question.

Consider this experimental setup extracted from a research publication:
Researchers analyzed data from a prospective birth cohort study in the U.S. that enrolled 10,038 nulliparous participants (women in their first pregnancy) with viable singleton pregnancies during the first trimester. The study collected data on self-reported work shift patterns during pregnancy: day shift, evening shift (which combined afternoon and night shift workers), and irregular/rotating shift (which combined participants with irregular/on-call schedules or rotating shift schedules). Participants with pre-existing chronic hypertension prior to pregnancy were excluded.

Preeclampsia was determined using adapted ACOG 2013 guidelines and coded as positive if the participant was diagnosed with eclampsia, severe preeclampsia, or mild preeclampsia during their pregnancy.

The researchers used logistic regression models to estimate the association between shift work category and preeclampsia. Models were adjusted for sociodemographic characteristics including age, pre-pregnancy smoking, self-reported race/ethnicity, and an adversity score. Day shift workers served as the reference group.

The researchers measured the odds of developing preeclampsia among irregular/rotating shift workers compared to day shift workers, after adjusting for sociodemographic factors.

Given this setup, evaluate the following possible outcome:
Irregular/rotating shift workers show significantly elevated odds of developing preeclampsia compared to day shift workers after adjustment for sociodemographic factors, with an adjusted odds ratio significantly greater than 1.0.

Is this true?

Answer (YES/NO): NO